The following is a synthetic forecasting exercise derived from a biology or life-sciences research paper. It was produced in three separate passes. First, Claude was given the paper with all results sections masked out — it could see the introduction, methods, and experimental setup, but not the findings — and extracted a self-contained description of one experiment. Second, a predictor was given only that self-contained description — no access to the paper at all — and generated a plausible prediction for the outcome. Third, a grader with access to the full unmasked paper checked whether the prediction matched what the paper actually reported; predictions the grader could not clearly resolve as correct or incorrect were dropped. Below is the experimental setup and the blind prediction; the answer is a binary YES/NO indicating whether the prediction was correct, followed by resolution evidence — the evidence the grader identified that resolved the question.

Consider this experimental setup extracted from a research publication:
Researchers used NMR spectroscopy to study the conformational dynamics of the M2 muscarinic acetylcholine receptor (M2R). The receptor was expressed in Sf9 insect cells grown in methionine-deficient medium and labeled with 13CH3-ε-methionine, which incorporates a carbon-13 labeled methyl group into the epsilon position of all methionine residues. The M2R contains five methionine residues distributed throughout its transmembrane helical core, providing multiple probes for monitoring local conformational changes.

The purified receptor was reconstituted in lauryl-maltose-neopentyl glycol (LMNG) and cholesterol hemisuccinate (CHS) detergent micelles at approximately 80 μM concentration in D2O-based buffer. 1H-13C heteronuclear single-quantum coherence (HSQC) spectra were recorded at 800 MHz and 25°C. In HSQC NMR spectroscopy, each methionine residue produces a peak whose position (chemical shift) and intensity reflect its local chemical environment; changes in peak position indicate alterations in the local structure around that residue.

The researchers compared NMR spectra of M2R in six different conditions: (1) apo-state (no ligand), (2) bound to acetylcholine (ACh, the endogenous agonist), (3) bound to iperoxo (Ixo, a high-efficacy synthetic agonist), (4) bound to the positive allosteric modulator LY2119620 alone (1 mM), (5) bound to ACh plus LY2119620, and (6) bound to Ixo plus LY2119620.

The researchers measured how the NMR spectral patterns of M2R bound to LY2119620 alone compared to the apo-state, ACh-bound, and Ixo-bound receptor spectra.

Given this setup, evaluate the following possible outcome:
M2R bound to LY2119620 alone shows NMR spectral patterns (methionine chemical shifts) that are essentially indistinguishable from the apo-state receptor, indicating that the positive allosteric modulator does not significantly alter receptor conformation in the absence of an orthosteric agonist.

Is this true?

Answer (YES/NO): NO